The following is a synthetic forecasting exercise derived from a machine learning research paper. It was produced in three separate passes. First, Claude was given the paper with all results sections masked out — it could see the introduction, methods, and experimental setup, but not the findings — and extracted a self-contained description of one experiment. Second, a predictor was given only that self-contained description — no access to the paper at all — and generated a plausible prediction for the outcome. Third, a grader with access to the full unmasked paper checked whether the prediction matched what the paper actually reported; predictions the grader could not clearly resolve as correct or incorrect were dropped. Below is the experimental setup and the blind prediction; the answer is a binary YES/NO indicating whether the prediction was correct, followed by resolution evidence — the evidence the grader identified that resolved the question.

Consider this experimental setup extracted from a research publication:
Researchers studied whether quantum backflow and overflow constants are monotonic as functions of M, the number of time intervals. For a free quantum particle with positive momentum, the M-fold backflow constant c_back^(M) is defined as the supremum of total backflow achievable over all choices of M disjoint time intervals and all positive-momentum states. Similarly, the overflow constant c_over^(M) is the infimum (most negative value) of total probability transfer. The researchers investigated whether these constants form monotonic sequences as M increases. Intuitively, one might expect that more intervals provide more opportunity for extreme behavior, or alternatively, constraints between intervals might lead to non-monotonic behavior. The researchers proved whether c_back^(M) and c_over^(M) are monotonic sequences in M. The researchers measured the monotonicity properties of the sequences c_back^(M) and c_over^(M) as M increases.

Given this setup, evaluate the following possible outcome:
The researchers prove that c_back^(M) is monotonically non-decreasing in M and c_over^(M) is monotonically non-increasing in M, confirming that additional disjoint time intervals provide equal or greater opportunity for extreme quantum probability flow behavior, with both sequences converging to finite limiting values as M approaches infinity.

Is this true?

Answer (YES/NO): NO